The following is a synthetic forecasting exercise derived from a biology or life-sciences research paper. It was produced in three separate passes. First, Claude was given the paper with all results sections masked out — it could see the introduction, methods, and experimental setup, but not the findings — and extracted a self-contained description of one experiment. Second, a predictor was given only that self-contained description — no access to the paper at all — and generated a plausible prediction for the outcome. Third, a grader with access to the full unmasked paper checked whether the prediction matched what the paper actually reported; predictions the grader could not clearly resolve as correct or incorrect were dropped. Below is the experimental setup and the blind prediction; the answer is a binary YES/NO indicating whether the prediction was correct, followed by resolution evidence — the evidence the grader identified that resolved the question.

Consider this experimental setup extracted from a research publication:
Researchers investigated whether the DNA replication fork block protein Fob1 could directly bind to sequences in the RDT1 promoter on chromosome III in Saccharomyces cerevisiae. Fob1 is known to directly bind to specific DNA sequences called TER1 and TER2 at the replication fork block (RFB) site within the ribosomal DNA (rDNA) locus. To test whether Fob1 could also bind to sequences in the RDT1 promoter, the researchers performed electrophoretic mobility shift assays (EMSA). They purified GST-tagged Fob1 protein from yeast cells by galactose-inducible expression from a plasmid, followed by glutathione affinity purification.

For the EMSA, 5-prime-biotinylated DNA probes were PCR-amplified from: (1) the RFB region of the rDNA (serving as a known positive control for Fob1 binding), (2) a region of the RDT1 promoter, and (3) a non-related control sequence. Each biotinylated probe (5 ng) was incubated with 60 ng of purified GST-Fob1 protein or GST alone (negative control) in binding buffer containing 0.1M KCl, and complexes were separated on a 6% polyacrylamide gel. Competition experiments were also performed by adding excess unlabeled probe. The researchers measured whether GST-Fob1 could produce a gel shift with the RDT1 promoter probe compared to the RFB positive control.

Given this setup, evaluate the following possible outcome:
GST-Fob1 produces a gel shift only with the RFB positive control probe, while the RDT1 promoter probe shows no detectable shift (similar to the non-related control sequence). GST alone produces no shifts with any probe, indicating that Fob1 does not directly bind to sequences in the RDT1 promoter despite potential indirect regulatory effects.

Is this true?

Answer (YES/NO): NO